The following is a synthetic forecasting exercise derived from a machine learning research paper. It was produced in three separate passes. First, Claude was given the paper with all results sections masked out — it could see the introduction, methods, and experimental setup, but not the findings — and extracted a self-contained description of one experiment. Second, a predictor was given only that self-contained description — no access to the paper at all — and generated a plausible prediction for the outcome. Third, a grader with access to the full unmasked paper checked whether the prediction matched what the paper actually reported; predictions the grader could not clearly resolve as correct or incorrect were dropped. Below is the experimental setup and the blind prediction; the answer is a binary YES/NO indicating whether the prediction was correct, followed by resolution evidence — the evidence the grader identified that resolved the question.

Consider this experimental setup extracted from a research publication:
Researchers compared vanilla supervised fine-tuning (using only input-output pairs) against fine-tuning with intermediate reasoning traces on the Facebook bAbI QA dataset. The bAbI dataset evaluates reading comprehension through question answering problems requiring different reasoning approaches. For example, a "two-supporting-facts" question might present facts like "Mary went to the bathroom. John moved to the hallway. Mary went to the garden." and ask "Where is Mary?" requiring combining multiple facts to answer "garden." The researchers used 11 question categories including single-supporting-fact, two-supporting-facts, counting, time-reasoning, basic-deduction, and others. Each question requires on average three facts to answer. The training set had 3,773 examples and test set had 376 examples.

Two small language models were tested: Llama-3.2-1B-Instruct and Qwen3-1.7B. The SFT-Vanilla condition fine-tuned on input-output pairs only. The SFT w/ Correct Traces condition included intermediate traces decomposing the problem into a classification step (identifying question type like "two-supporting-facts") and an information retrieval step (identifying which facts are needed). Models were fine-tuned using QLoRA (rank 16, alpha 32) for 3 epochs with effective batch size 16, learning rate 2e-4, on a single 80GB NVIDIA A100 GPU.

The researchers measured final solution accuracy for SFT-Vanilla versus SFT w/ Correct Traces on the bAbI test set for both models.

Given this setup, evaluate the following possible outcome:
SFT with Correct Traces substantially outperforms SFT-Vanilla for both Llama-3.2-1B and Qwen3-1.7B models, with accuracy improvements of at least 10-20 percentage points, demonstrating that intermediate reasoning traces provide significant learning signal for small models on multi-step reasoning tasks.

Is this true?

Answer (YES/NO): NO